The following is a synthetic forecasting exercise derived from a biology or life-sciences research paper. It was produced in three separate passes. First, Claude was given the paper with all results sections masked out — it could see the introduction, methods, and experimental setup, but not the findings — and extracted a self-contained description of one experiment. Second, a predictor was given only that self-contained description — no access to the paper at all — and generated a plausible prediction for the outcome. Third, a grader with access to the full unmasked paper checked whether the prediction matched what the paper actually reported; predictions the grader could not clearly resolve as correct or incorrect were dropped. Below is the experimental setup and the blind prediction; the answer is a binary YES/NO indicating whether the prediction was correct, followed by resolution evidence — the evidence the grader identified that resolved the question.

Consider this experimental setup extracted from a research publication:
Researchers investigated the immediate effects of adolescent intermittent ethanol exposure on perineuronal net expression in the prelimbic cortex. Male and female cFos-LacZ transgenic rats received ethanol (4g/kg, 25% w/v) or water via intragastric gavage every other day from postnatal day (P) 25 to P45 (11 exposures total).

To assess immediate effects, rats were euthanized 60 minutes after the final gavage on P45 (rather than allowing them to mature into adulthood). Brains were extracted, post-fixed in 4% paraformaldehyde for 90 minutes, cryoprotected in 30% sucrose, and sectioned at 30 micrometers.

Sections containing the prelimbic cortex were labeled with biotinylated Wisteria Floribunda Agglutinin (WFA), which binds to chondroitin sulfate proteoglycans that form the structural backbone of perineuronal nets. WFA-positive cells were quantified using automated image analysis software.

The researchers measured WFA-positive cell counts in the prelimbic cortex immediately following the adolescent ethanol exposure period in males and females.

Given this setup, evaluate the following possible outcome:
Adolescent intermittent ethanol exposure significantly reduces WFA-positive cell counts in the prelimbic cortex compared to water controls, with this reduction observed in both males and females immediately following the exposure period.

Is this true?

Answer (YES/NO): NO